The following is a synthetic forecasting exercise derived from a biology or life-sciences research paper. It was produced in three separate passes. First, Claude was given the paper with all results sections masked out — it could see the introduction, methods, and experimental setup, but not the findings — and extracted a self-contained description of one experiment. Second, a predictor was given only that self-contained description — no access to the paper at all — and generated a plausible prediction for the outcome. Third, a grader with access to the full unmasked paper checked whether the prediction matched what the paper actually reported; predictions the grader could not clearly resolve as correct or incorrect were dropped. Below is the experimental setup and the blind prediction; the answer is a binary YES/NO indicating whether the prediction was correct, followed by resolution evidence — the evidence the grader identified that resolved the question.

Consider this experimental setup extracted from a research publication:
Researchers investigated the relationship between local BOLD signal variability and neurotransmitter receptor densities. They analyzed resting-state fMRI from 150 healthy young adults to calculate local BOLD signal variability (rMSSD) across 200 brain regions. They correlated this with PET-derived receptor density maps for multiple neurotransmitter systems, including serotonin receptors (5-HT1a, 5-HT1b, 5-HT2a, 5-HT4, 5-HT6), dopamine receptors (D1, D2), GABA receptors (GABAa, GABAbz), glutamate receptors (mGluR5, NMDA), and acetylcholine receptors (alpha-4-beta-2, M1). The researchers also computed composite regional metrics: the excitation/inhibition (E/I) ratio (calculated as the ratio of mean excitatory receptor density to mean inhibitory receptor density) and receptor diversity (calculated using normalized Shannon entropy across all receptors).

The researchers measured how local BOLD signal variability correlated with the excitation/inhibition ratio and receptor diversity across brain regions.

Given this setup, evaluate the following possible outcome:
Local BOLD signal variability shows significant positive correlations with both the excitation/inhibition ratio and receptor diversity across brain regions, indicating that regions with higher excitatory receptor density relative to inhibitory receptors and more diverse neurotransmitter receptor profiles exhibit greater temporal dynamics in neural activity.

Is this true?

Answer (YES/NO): NO